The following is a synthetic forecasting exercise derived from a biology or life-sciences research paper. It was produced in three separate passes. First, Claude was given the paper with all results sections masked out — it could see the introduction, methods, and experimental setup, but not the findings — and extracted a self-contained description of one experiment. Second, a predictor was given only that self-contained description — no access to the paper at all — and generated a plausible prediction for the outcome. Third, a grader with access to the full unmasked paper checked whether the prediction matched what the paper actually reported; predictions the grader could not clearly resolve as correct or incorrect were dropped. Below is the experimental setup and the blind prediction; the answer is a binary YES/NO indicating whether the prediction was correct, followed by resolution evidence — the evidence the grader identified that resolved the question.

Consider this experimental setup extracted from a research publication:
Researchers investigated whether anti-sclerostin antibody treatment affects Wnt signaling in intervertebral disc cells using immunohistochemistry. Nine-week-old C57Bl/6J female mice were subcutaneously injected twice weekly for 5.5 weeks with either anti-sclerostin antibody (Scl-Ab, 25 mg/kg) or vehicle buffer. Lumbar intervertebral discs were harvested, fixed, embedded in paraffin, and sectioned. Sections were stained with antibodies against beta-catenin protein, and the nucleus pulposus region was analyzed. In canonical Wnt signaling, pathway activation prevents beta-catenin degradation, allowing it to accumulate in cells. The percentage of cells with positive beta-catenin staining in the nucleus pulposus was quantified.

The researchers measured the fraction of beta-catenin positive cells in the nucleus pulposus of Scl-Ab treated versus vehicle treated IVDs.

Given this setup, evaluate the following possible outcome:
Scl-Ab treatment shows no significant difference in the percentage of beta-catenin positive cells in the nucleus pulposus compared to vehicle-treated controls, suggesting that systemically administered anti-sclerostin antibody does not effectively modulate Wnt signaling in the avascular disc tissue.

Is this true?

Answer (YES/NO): NO